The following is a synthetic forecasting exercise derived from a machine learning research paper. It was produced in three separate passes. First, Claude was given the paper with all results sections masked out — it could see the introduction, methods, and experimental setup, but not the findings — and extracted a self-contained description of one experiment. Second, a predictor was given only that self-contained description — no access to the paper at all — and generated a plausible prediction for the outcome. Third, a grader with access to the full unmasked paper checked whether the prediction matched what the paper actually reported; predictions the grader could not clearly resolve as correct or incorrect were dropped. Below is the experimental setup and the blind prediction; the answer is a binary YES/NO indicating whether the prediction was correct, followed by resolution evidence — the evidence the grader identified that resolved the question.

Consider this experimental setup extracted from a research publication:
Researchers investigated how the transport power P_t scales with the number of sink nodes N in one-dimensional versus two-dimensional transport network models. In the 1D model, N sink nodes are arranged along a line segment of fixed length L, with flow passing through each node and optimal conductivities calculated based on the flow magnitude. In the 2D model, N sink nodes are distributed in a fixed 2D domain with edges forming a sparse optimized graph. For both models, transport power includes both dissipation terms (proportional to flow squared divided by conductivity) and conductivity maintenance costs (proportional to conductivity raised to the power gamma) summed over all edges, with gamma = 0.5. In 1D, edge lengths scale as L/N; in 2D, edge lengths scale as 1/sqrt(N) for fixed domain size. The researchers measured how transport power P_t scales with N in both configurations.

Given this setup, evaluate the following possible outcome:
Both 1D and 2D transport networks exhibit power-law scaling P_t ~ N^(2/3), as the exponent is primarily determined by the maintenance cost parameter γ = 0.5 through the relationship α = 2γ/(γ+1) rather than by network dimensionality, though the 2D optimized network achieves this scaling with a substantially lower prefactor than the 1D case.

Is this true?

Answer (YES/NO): NO